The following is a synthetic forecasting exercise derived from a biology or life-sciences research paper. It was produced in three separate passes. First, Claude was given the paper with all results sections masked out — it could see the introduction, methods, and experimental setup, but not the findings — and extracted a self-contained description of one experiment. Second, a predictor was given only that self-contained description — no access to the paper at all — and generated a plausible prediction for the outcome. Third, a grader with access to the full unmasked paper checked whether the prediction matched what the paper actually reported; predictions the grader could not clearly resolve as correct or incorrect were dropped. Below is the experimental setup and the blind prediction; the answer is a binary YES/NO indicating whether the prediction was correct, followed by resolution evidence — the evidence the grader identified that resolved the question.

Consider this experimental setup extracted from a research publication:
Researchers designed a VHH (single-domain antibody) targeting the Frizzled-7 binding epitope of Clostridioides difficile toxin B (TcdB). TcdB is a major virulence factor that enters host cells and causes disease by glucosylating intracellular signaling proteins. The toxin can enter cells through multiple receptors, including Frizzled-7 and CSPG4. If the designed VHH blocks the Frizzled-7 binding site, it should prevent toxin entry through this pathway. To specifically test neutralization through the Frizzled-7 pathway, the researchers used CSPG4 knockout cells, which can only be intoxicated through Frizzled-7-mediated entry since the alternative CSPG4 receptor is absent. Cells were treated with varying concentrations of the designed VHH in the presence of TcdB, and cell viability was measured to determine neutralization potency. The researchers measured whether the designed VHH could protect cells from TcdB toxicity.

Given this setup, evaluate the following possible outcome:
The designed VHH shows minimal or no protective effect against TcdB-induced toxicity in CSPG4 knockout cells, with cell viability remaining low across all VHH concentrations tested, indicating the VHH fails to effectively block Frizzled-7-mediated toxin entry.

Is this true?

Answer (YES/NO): NO